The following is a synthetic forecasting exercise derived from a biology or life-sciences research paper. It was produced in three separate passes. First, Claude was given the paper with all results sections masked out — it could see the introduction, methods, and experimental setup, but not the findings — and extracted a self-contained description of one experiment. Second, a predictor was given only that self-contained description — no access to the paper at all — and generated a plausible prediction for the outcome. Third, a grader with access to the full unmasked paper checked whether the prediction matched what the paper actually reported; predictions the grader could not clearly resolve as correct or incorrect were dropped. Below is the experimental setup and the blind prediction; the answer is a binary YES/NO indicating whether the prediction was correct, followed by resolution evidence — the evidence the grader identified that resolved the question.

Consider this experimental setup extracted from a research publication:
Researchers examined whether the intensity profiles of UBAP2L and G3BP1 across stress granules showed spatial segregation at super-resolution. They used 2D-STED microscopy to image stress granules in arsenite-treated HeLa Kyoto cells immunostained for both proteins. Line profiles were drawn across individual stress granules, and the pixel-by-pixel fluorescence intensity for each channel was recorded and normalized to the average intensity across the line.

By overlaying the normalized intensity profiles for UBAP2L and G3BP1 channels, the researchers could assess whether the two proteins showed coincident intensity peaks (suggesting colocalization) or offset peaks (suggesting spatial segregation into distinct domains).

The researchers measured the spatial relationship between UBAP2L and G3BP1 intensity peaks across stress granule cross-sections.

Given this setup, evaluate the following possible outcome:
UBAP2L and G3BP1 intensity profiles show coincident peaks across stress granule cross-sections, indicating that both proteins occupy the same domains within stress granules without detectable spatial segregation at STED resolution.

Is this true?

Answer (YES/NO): NO